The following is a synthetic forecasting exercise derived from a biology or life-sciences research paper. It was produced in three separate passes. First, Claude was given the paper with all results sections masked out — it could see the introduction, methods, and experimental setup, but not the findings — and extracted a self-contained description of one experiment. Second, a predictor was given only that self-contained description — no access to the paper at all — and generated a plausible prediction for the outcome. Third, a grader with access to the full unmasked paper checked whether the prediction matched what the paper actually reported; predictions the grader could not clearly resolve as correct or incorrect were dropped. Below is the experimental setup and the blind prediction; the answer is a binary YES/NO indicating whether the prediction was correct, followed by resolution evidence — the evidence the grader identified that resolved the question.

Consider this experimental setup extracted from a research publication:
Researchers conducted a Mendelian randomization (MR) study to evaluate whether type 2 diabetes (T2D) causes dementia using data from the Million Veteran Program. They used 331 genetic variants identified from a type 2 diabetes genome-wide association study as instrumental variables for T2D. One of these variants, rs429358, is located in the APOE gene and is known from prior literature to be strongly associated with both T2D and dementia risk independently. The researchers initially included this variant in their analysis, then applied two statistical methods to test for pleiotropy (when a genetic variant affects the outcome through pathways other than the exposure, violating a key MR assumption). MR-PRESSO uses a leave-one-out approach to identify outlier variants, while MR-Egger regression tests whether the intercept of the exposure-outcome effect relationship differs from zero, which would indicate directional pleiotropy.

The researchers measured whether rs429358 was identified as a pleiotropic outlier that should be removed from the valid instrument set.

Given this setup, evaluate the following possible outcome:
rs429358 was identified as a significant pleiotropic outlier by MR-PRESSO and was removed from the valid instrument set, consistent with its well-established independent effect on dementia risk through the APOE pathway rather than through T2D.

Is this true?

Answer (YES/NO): YES